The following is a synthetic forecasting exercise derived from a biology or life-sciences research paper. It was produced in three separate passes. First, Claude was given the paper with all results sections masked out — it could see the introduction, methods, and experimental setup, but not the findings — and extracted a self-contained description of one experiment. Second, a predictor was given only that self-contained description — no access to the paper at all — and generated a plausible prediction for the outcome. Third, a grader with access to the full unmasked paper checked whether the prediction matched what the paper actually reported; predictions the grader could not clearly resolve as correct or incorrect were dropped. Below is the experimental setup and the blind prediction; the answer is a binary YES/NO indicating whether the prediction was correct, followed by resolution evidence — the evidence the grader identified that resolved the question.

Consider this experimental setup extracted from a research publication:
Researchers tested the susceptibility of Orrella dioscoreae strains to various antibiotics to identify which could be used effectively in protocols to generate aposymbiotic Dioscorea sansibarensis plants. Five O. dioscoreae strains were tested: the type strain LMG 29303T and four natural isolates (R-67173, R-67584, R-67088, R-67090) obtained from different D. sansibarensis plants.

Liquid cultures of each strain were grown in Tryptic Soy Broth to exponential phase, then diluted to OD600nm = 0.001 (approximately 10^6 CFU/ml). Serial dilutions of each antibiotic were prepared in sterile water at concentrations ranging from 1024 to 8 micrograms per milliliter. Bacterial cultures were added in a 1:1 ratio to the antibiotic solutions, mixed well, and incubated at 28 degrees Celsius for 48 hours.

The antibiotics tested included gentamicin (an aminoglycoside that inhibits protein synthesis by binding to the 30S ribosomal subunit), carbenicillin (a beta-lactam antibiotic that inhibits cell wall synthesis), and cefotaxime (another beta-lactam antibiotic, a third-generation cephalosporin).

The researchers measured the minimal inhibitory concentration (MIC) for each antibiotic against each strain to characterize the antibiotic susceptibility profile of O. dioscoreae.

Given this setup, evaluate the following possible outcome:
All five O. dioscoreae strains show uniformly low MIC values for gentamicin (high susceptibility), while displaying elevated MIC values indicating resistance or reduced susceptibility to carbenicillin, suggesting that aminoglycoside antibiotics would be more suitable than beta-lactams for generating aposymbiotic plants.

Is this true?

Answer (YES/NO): NO